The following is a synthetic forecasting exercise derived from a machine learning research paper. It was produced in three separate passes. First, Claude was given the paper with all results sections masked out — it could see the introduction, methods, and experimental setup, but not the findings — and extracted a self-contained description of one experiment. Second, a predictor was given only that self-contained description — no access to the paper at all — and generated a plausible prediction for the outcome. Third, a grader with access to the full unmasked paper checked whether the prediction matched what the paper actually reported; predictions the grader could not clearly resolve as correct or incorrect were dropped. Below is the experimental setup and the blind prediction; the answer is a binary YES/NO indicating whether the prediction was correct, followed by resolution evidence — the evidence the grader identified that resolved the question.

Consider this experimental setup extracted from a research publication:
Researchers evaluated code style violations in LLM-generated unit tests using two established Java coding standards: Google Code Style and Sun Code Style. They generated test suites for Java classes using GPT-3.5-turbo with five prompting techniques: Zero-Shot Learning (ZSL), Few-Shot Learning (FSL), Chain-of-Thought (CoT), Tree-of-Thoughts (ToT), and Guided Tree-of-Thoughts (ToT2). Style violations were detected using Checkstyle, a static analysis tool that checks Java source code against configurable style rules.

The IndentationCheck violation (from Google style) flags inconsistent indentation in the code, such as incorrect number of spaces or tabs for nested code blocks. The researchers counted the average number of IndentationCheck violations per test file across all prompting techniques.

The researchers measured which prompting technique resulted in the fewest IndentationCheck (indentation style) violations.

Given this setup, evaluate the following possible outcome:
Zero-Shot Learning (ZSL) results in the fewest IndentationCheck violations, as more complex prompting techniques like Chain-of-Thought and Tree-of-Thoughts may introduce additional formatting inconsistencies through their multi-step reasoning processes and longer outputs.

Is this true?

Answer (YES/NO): NO